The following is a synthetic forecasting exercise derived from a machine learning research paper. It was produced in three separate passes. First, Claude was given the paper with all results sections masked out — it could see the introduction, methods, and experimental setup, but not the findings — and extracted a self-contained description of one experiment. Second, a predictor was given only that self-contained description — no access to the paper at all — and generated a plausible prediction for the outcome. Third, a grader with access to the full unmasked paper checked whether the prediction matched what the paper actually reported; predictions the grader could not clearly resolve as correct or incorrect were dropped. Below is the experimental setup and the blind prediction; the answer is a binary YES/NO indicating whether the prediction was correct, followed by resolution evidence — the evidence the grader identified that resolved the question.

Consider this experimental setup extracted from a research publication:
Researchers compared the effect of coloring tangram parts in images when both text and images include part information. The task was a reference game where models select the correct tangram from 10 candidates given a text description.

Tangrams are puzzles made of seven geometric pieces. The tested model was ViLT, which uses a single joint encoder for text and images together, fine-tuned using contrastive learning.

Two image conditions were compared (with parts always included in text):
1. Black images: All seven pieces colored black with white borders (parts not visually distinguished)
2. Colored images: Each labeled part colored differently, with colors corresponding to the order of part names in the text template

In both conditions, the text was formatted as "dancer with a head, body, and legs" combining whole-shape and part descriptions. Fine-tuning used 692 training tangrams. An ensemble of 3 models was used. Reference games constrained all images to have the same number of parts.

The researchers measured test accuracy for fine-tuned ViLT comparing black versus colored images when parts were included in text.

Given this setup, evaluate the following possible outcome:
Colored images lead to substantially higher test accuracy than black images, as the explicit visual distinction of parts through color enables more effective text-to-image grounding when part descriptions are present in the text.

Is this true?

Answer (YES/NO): YES